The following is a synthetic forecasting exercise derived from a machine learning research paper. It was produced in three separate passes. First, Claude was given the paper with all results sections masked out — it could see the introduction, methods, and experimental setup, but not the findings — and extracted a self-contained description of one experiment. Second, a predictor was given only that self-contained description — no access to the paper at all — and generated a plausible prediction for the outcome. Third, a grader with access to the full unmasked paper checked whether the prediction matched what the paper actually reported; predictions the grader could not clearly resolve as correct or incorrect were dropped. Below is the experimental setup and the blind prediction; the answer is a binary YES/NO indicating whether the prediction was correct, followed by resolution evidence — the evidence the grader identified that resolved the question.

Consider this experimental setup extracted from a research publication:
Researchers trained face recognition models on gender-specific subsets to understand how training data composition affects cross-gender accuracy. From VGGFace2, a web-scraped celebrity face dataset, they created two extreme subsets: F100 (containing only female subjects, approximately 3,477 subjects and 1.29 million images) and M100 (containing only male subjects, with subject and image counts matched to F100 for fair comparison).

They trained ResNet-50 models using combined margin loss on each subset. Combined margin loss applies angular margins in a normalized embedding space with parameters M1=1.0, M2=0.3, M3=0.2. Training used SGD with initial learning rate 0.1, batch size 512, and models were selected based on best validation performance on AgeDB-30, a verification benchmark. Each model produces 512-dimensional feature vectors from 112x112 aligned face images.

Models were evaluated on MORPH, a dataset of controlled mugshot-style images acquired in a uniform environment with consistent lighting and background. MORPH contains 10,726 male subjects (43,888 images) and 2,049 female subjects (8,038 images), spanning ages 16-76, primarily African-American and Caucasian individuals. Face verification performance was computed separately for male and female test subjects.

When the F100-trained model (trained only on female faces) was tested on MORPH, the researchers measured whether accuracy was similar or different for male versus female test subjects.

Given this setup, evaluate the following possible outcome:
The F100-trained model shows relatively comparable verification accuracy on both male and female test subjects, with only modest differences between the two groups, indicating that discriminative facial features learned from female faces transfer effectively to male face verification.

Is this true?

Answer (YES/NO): NO